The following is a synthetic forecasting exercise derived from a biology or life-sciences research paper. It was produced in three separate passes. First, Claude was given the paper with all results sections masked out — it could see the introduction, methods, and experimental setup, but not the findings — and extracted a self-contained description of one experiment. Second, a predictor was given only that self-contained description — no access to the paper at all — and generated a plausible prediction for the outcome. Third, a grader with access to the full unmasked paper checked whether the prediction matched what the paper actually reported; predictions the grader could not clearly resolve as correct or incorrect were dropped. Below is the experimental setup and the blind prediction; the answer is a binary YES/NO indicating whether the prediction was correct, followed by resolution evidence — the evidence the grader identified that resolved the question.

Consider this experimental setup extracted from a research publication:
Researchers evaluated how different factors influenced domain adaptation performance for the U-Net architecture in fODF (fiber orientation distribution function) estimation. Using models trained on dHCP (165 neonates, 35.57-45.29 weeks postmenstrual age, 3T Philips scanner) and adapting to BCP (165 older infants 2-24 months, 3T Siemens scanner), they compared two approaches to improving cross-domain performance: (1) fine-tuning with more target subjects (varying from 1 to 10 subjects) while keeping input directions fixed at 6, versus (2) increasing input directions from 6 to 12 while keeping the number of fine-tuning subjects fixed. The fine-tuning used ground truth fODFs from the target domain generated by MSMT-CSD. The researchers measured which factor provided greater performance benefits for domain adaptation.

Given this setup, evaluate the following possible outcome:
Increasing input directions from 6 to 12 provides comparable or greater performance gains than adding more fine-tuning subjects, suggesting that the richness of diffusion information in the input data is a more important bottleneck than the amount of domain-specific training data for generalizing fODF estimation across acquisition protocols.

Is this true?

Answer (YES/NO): NO